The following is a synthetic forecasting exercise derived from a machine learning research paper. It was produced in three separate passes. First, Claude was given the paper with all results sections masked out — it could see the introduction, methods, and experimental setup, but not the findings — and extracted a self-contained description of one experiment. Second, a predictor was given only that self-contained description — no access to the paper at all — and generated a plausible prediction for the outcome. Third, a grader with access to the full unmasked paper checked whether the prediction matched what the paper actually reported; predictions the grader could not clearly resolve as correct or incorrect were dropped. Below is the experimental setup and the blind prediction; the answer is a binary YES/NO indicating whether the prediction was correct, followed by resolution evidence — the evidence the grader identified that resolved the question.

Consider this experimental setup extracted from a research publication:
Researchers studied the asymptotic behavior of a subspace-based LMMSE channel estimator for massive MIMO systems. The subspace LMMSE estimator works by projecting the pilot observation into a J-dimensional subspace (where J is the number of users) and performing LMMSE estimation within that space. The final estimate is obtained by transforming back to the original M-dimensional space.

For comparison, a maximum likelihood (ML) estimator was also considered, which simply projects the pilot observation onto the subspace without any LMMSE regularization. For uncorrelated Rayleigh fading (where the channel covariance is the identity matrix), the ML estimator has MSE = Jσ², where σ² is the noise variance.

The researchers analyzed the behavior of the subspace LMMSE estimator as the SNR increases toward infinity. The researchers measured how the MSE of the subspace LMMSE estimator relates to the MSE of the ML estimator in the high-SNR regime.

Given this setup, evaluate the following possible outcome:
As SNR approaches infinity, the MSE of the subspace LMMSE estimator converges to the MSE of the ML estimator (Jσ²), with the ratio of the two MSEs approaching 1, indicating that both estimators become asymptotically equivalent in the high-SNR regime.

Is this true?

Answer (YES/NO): YES